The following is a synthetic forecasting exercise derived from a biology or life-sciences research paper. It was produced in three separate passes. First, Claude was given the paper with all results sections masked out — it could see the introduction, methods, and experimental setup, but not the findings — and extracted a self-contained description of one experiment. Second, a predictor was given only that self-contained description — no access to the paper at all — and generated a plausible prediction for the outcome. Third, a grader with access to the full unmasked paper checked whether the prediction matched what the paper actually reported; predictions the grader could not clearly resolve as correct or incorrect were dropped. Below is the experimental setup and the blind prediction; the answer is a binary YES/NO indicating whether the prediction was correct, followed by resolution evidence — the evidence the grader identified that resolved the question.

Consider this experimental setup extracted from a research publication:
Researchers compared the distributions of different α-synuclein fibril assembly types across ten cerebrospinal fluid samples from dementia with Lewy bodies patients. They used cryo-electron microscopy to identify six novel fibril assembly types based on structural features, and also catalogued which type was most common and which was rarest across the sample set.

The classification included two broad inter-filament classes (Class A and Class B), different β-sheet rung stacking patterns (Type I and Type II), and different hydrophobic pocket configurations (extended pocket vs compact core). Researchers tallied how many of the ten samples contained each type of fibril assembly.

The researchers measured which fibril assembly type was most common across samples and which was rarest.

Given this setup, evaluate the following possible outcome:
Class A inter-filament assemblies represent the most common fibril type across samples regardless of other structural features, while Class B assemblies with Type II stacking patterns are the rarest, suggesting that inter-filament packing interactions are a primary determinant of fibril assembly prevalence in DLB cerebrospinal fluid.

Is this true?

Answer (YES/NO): NO